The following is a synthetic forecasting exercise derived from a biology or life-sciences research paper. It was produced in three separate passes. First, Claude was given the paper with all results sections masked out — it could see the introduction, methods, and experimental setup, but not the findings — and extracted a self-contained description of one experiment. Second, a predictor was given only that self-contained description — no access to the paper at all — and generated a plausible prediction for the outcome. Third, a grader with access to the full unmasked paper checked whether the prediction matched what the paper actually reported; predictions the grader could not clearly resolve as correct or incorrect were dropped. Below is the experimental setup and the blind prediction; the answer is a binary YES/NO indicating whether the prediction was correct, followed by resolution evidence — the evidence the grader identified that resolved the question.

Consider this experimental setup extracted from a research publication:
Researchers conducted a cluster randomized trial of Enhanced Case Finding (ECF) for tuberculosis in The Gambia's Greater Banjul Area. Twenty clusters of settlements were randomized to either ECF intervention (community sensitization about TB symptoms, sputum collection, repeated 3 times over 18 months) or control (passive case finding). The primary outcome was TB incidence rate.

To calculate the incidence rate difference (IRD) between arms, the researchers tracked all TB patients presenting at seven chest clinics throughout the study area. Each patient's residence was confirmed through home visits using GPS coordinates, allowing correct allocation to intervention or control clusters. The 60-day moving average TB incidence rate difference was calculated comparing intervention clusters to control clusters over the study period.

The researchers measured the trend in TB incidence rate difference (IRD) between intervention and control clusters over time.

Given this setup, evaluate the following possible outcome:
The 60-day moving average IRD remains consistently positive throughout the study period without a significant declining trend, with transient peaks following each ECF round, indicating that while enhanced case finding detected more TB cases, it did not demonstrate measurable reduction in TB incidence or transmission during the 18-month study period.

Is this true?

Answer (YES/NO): NO